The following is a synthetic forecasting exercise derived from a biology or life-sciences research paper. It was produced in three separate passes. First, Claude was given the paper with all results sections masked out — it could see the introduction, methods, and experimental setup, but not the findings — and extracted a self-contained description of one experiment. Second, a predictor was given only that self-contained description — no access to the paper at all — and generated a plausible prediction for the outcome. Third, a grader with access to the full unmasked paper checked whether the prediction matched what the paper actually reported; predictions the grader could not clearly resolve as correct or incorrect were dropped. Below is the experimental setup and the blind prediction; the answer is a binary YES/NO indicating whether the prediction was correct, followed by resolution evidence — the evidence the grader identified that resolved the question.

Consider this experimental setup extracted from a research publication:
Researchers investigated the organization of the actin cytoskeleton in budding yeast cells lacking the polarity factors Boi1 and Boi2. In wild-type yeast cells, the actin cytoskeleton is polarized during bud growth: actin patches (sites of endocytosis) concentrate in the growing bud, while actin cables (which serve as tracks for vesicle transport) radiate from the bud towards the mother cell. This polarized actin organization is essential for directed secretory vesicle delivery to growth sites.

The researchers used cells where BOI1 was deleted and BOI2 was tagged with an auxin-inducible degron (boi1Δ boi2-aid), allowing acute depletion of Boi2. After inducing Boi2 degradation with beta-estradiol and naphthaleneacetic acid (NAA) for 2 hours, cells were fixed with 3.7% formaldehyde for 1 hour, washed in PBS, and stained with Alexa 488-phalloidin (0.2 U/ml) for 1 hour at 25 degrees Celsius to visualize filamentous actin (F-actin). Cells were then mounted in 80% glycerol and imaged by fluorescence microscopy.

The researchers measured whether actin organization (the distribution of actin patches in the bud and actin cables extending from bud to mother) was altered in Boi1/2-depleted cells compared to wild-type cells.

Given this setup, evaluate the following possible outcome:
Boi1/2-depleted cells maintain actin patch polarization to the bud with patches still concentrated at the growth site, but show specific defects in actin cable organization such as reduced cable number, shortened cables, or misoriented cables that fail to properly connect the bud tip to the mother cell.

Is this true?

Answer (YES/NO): NO